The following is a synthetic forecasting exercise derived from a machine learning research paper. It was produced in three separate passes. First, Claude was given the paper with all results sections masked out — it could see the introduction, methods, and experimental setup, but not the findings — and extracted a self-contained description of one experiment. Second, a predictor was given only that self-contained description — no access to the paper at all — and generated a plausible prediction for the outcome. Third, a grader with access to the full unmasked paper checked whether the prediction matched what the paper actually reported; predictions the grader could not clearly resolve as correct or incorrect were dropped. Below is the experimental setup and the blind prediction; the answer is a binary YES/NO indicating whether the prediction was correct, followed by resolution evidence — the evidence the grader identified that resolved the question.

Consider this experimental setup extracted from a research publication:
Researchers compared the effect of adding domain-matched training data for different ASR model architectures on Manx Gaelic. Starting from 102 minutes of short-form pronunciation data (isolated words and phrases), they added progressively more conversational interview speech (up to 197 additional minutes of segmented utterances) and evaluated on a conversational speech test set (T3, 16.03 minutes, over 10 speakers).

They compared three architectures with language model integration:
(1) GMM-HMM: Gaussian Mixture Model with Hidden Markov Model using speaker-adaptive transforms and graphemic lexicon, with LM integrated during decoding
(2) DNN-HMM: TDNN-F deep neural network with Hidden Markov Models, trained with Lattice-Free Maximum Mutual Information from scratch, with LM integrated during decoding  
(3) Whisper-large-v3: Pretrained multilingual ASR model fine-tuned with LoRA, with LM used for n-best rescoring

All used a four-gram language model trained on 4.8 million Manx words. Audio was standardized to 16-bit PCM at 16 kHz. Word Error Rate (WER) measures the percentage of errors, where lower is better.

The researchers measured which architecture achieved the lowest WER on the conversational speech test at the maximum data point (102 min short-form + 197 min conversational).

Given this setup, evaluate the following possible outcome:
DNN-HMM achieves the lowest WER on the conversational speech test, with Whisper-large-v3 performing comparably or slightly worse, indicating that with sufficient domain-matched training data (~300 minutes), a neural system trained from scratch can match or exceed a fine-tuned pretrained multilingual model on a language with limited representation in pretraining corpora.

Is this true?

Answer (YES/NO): NO